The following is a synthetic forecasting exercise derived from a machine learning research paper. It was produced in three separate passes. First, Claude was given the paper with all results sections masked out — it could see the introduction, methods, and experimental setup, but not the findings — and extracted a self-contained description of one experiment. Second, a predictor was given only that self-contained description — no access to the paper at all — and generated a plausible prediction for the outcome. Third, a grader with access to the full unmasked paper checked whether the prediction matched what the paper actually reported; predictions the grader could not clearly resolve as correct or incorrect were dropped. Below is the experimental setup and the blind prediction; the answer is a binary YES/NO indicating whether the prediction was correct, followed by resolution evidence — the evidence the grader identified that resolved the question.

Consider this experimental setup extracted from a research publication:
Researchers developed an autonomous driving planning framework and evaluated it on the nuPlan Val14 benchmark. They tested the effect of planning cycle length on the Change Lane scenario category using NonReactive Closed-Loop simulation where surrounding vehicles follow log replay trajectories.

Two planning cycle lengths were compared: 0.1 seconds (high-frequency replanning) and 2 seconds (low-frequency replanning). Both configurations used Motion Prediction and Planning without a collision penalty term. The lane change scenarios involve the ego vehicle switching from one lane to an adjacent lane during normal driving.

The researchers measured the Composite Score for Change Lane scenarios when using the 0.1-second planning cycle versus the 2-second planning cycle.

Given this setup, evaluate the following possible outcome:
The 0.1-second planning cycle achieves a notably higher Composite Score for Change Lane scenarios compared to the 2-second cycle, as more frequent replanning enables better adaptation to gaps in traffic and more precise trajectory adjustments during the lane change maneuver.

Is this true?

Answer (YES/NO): NO